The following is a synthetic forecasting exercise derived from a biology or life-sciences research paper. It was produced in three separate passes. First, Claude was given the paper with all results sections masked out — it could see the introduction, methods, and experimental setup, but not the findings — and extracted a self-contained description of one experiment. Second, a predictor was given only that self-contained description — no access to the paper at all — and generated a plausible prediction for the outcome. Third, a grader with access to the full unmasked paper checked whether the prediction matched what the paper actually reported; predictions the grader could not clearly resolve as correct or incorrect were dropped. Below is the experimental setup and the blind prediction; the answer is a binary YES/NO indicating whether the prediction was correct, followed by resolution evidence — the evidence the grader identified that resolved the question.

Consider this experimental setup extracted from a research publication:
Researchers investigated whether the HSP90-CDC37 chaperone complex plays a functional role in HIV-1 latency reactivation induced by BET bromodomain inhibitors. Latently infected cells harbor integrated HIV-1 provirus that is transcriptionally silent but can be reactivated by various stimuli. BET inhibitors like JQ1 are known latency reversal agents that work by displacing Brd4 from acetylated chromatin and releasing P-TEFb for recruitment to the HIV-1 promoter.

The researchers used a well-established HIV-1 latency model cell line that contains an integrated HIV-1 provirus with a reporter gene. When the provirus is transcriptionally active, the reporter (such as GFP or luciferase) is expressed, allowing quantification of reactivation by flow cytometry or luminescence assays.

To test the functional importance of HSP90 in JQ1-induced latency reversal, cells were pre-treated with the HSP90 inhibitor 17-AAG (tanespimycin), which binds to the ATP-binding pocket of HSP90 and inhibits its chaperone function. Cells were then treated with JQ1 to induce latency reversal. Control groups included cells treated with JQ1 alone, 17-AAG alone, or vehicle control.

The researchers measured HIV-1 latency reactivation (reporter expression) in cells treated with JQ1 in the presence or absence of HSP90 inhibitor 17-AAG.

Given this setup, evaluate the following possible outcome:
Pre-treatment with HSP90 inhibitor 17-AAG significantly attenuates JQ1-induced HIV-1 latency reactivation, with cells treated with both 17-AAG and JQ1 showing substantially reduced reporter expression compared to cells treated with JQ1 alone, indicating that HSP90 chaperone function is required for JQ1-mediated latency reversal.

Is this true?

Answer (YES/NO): YES